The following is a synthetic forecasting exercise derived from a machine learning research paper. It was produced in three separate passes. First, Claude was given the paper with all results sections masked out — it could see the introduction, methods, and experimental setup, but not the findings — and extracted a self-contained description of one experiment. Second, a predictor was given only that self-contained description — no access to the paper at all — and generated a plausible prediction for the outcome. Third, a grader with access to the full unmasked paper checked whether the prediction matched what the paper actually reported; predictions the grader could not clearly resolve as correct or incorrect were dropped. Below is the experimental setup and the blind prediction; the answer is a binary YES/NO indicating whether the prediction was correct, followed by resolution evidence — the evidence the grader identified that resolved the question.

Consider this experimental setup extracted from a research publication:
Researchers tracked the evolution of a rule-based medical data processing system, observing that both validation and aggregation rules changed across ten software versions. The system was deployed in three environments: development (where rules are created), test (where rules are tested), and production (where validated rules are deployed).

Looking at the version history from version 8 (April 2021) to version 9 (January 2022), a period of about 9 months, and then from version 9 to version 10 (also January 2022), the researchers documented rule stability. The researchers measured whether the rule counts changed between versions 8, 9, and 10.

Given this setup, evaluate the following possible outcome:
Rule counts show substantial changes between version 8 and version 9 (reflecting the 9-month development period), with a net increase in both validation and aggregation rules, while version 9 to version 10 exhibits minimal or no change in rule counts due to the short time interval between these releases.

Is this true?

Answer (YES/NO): NO